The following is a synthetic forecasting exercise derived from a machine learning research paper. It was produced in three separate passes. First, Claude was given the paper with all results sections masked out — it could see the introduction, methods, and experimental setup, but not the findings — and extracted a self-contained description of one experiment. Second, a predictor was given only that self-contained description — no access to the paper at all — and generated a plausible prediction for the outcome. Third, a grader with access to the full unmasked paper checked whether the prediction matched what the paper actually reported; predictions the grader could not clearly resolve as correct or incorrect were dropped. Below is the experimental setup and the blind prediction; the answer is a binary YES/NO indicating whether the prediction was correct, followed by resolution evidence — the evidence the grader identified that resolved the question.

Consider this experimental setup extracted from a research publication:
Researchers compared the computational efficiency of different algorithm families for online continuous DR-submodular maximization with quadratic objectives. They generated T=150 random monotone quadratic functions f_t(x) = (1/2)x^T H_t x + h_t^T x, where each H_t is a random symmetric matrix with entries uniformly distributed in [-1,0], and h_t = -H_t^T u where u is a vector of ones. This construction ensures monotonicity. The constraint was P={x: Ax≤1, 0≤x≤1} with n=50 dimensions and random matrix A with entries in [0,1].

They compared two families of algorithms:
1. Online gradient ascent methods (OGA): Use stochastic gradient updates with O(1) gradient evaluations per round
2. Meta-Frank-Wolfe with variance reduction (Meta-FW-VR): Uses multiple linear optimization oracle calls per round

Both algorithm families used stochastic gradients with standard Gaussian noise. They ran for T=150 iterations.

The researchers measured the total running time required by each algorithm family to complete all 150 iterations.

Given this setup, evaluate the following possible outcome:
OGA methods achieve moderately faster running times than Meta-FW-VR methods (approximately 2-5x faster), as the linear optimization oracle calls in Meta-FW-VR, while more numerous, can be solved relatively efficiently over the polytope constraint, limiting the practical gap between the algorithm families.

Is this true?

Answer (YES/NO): NO